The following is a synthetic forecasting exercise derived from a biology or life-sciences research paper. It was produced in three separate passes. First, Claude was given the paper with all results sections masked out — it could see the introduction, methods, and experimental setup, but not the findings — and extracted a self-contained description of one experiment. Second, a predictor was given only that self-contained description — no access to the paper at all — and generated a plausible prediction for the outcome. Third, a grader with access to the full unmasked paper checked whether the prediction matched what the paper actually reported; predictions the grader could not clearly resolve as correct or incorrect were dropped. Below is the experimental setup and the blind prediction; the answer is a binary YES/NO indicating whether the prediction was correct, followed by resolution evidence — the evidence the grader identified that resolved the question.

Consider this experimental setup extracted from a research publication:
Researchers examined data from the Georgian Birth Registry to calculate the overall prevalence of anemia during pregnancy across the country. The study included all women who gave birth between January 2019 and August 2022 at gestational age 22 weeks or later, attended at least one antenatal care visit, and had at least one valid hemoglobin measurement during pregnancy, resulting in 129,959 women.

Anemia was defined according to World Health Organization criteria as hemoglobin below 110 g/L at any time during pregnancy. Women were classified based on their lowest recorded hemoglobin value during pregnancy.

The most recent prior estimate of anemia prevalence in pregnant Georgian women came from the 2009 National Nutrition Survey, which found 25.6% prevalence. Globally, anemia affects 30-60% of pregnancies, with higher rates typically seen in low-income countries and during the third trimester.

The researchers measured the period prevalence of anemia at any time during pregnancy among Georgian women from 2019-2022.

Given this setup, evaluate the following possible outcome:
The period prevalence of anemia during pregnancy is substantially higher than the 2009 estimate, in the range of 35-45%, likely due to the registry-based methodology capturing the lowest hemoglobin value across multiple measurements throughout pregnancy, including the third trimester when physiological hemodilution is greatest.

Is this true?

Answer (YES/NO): YES